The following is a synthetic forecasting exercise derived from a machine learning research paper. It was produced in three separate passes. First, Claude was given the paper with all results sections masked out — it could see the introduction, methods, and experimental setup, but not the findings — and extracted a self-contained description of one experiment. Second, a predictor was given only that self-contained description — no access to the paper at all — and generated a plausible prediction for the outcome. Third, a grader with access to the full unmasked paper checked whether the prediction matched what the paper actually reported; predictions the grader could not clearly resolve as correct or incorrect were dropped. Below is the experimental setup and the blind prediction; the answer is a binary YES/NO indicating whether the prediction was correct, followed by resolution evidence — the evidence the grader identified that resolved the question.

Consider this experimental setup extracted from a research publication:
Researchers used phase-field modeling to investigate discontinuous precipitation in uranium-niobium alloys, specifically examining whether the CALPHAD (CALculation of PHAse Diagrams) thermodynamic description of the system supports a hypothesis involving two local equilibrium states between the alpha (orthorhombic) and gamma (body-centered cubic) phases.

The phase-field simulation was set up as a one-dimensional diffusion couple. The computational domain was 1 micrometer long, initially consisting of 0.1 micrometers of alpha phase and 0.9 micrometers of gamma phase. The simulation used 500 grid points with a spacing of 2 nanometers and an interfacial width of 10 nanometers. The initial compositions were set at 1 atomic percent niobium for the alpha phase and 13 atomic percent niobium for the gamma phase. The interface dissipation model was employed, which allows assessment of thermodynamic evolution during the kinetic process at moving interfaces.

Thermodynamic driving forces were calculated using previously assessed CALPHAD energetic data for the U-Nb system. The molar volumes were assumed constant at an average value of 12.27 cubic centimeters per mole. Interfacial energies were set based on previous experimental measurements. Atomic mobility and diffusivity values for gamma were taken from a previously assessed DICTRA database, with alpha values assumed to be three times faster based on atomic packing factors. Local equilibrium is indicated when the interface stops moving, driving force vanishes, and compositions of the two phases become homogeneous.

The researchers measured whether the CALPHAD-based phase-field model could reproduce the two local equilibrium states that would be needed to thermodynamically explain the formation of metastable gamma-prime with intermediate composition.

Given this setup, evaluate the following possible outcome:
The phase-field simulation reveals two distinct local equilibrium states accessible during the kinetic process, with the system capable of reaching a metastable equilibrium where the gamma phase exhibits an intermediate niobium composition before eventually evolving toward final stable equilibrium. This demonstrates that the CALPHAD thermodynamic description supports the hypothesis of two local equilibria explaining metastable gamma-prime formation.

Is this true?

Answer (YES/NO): NO